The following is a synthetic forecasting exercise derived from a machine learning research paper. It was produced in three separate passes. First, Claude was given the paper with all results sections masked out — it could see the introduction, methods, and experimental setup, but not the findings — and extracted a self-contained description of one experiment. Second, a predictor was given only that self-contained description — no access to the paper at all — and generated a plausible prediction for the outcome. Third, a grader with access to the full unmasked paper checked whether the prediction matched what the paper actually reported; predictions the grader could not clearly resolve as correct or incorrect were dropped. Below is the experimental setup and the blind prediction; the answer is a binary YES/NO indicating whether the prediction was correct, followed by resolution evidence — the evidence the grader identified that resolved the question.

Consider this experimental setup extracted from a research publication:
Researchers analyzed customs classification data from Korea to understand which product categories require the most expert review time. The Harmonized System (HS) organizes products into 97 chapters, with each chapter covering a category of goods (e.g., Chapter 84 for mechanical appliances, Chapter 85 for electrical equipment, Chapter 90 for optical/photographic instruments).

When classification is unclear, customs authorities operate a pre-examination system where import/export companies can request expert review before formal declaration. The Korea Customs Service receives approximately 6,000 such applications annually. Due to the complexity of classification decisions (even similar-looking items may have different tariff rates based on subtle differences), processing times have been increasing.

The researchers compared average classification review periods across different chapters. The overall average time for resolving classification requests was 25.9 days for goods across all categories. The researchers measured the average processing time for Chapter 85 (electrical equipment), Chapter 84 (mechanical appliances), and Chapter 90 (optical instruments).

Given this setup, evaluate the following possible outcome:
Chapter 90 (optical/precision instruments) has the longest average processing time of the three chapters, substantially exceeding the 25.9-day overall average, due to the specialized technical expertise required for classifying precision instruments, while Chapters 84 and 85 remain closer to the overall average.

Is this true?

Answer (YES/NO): NO